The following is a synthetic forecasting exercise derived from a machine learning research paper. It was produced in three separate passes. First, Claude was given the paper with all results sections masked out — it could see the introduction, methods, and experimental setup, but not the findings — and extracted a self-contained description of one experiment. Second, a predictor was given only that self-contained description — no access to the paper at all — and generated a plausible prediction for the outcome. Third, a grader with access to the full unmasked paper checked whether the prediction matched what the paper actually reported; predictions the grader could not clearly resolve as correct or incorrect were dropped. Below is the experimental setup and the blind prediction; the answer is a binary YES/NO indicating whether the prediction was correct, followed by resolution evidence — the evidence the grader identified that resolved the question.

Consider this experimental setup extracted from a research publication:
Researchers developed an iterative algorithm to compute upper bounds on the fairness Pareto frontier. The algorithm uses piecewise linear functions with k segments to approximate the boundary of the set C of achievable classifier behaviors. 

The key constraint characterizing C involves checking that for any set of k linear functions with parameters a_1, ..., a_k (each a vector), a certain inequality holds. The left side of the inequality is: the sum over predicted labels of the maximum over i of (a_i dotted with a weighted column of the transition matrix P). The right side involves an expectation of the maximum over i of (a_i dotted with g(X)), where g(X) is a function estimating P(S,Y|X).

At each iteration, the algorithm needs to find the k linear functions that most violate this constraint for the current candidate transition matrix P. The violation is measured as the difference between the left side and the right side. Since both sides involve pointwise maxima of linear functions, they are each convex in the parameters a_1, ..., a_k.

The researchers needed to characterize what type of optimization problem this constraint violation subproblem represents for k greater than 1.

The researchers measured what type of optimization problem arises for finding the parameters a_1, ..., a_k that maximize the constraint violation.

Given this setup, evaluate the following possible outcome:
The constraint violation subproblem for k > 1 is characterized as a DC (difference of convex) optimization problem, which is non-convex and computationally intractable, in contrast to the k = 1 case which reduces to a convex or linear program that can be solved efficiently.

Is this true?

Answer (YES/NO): NO